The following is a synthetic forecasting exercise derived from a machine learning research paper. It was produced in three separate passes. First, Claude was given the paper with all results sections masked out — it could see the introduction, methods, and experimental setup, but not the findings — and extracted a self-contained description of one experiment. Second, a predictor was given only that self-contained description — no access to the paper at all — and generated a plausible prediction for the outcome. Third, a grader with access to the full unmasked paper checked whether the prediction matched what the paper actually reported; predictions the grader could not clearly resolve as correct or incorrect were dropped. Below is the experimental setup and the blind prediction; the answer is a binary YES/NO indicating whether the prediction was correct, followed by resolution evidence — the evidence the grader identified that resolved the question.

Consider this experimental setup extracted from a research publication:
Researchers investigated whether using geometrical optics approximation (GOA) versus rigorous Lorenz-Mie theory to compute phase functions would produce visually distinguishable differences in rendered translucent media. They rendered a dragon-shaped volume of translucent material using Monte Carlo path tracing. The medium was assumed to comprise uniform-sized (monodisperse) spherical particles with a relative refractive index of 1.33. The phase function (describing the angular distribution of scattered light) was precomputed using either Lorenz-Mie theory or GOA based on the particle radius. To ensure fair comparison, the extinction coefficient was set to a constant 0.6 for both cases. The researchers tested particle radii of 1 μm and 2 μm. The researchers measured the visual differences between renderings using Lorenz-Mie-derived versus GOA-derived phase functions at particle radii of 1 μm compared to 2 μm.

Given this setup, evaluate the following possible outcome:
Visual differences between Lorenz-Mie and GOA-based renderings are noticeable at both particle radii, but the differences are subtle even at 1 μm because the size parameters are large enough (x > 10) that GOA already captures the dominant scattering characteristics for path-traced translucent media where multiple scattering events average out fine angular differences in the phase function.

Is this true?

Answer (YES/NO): NO